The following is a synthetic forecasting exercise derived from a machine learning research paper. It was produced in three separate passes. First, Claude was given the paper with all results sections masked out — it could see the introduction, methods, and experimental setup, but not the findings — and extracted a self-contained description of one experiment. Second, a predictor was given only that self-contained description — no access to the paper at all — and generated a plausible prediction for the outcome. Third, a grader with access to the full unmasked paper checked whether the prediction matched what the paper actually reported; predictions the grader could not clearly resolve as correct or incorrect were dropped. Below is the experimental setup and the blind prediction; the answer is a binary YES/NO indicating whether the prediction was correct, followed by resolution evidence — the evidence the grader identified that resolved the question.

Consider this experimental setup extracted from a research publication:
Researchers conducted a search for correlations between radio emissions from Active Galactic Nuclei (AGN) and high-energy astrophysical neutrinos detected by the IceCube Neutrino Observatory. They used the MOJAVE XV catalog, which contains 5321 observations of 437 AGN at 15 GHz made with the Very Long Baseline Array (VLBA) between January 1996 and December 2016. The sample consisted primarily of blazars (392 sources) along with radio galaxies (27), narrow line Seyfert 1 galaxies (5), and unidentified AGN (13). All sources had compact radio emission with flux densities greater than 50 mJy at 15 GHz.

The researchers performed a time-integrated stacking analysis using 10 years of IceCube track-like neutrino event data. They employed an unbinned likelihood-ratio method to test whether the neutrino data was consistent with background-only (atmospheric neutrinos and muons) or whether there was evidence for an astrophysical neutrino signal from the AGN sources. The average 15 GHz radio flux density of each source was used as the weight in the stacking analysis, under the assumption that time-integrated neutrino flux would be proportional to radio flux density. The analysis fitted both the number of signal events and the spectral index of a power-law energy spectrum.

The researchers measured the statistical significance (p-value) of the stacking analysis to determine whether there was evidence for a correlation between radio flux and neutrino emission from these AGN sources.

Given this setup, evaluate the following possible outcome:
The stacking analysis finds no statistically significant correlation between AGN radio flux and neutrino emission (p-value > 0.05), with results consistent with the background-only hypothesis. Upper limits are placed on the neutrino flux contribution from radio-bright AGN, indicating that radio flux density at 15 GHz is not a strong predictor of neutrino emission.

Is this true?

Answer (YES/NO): YES